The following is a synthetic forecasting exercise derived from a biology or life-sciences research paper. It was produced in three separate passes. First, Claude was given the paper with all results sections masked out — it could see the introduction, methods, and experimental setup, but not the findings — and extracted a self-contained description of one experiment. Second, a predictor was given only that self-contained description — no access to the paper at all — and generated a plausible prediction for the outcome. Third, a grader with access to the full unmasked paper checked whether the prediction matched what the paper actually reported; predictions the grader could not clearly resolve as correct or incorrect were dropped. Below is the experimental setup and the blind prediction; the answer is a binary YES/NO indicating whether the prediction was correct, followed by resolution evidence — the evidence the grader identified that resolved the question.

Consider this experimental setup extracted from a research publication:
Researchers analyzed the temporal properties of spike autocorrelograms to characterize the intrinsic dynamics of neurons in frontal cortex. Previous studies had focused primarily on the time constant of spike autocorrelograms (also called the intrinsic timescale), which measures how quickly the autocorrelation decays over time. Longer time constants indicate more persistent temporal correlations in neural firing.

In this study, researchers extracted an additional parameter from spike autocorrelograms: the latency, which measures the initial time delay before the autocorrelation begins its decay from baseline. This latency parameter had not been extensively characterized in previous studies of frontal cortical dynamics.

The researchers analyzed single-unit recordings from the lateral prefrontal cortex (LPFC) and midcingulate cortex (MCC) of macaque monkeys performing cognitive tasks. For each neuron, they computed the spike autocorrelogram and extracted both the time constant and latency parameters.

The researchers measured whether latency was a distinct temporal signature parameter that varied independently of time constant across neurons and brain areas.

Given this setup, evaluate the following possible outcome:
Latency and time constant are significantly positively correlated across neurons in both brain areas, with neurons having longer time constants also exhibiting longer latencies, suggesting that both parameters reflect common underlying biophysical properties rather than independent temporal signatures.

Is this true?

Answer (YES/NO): NO